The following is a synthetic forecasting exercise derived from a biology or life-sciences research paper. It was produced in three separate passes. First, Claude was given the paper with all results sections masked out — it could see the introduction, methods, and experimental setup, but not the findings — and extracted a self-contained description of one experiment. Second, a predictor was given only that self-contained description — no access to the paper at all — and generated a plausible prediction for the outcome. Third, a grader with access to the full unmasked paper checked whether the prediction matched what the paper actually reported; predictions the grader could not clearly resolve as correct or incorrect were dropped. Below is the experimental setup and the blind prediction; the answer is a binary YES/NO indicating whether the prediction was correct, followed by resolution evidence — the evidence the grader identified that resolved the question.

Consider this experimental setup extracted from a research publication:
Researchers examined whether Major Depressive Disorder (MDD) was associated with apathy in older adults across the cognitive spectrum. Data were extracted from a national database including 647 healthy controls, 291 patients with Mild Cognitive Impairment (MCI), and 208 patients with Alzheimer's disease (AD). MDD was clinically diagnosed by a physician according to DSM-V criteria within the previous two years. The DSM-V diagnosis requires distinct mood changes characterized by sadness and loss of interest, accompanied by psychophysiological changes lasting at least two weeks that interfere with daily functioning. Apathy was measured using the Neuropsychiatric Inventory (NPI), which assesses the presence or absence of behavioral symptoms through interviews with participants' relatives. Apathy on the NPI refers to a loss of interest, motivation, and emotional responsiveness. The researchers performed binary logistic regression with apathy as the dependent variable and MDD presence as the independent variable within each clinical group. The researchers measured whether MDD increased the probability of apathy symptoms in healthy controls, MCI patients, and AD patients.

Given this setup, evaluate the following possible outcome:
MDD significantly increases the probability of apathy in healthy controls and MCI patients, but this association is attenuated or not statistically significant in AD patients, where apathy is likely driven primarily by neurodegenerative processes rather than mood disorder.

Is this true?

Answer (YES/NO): NO